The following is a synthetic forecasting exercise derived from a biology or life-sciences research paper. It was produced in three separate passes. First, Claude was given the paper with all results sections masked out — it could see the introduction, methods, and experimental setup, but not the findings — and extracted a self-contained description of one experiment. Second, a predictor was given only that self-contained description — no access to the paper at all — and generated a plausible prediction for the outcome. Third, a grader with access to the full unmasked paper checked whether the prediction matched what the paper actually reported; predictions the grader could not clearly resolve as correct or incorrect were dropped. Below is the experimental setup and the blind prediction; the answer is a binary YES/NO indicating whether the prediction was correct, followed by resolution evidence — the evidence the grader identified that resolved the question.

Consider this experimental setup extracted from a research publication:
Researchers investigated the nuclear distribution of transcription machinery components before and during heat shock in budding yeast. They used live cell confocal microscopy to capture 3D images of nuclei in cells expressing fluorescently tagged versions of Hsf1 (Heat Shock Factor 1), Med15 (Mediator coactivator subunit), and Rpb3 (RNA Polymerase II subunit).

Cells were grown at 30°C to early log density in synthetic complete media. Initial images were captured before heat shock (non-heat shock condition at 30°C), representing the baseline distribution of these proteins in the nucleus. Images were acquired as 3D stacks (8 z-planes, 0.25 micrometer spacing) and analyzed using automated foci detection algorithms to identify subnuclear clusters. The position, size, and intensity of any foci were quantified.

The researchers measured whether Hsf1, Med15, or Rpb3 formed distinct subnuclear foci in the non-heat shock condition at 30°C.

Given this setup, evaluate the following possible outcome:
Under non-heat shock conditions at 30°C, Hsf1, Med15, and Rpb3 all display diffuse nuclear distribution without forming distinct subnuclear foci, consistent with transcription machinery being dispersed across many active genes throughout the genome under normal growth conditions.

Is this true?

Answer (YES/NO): YES